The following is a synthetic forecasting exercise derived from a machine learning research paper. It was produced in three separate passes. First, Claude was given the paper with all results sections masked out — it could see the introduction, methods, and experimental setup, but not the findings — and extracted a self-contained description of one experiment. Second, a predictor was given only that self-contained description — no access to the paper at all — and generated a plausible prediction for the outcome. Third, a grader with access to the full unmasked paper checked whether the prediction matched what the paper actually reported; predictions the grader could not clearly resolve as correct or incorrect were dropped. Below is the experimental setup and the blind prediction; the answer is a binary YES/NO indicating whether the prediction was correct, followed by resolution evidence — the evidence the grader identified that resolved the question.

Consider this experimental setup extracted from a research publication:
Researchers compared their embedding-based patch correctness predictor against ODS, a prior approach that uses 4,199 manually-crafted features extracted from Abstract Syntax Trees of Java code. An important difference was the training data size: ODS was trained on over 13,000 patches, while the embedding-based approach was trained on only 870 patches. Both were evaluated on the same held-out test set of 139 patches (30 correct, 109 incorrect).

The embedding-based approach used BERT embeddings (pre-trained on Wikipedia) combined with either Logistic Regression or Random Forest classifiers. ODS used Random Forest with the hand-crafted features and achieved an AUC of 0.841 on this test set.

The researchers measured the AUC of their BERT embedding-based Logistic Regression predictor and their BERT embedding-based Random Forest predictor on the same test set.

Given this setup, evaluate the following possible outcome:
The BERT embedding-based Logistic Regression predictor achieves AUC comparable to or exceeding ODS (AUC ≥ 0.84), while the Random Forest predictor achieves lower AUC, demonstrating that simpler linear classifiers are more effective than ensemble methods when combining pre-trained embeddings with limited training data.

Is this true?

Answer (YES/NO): NO